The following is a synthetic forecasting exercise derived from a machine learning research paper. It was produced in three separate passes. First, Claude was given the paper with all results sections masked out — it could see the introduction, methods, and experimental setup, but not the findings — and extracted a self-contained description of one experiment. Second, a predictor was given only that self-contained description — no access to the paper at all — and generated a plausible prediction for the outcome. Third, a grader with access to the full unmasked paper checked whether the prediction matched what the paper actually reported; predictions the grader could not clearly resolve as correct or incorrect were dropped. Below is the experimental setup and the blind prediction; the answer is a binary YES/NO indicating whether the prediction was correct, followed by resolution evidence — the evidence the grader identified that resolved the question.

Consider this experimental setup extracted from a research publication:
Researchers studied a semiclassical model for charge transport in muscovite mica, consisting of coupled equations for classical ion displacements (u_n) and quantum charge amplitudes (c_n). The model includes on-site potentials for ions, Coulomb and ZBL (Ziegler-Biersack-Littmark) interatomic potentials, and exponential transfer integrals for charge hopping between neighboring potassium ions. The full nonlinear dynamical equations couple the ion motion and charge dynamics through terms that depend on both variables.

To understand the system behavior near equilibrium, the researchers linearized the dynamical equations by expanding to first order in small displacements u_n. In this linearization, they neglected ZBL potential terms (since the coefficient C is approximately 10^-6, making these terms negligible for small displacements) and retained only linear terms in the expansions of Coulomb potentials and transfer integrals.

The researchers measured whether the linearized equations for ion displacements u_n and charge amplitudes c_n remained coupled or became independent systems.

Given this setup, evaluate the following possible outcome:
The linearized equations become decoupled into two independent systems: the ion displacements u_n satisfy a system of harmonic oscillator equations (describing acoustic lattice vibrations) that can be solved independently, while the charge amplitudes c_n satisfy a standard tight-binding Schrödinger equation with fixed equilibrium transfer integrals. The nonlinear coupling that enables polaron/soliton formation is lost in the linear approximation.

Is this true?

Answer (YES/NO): YES